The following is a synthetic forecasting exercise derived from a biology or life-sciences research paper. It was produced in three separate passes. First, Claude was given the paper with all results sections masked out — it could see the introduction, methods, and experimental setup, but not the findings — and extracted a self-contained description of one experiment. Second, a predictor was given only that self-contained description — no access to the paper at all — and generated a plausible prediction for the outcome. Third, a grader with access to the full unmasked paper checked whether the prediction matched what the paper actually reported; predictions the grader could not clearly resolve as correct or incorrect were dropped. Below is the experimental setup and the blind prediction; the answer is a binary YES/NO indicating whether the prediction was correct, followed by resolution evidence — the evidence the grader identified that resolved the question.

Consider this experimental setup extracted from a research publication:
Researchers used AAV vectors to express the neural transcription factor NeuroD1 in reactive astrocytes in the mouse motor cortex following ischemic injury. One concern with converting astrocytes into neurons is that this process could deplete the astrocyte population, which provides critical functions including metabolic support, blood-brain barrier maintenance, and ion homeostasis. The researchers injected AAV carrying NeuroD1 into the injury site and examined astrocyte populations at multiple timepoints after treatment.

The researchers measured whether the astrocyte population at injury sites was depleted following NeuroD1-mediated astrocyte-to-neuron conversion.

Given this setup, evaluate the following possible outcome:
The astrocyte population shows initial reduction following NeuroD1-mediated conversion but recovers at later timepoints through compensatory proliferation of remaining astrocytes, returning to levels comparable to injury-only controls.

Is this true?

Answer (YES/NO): NO